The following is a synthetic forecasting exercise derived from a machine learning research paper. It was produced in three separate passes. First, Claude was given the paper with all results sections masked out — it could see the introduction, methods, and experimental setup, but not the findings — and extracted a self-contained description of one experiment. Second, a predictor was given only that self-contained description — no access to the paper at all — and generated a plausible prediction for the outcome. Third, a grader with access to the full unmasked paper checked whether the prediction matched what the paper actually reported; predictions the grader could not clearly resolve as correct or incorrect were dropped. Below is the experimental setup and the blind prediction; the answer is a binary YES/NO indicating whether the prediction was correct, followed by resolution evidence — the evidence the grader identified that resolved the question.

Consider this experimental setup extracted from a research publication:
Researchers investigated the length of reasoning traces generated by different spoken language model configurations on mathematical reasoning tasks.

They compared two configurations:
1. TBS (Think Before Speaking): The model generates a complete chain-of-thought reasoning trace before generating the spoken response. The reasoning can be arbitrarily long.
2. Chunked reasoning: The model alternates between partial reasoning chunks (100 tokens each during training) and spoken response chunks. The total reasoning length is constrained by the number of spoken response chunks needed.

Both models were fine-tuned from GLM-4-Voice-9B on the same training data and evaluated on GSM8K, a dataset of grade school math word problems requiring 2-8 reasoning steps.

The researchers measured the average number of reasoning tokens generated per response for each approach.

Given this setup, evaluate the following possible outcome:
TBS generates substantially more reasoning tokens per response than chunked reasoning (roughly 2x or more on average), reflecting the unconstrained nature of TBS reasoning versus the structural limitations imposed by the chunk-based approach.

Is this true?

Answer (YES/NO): NO